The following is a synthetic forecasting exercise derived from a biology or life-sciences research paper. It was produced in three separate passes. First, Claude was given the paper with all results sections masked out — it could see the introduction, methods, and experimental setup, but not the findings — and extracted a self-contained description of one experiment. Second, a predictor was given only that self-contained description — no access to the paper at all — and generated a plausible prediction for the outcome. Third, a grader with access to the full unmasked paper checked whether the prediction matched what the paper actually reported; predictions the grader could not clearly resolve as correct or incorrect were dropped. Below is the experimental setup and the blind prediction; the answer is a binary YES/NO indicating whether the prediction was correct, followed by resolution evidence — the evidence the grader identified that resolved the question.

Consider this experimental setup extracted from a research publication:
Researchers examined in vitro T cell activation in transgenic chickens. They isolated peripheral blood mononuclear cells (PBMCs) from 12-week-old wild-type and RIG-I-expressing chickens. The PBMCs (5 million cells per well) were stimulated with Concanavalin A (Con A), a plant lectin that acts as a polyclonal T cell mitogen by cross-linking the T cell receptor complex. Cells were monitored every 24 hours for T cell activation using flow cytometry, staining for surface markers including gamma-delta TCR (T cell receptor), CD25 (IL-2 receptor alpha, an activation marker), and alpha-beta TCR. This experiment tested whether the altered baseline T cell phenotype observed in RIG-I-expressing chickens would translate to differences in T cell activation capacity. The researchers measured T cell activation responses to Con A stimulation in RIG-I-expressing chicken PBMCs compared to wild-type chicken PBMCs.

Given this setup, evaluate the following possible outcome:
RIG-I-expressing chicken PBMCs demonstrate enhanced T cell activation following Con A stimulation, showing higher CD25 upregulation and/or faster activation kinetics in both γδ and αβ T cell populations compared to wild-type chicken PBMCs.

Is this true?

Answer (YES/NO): NO